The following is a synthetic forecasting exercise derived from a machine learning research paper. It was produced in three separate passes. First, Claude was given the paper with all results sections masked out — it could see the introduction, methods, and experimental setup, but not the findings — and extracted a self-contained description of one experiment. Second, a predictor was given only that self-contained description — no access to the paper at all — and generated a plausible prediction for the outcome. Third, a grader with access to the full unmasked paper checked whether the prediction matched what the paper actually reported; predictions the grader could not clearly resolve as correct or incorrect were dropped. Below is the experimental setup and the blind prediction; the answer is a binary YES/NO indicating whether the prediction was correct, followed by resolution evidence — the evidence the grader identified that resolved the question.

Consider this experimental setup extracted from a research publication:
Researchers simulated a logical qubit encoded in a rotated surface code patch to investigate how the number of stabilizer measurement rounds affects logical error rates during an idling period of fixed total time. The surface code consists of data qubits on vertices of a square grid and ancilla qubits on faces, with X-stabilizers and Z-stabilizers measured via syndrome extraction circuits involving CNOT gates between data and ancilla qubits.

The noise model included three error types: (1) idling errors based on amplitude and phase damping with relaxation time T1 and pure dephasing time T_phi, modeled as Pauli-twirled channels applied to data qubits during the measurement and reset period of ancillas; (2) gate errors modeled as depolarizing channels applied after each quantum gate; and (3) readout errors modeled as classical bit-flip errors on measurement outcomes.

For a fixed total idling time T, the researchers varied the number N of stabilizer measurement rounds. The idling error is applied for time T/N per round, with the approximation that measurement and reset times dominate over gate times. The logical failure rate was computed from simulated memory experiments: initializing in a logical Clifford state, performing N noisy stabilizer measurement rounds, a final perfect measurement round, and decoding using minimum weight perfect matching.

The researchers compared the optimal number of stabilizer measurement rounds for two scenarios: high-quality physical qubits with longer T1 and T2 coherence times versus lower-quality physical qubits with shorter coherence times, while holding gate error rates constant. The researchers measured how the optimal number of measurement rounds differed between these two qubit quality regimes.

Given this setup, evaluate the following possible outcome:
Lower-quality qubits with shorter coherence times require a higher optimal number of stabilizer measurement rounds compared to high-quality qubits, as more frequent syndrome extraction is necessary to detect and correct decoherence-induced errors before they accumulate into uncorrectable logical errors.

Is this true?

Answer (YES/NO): YES